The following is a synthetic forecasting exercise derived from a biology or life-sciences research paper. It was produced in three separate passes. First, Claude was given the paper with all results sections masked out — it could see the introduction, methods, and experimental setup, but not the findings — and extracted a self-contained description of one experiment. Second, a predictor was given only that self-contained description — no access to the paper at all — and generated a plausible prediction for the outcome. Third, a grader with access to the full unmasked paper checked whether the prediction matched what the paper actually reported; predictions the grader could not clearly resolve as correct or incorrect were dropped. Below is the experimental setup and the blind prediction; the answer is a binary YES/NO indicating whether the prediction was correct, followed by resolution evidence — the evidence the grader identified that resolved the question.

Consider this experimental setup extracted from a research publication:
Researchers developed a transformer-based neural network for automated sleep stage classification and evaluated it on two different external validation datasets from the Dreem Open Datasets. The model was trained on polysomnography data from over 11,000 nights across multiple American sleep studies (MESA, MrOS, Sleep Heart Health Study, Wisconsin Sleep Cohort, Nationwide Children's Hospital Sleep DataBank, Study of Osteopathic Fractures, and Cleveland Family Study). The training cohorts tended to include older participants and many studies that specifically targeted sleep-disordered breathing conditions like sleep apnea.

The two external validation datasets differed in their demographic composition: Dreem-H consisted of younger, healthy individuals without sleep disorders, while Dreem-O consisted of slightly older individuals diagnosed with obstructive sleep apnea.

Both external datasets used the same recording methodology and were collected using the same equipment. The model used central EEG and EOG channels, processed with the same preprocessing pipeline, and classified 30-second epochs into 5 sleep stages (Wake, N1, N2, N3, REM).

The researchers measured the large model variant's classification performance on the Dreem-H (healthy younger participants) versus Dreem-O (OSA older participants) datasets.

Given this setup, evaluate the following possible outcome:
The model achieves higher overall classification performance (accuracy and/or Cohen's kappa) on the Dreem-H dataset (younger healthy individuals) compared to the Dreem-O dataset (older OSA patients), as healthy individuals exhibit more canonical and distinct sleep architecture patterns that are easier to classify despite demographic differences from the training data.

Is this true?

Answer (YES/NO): NO